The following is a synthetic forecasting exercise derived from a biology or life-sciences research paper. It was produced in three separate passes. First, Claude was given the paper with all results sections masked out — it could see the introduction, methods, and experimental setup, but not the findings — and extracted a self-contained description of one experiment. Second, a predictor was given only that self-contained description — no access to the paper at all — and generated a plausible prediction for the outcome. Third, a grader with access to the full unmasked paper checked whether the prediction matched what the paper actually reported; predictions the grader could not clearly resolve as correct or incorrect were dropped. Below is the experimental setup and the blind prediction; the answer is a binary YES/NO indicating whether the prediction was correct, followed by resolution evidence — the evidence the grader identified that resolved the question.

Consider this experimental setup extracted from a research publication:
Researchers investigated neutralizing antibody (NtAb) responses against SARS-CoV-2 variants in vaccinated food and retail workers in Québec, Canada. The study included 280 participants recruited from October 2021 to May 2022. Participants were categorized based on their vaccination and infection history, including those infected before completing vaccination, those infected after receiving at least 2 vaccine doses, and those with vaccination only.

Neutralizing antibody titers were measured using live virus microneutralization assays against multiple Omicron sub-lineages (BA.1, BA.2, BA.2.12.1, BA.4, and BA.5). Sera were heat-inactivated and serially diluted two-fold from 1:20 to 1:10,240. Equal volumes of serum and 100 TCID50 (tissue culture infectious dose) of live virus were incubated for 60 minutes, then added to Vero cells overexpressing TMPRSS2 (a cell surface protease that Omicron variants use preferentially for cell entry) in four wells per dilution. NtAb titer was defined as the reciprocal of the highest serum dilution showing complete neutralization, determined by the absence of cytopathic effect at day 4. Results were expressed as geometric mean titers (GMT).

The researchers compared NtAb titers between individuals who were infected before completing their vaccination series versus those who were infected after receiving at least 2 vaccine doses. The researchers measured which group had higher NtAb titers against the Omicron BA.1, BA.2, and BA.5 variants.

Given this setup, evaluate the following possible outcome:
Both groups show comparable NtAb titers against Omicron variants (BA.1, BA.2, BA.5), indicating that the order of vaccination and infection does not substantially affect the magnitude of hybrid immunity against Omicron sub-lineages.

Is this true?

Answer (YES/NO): NO